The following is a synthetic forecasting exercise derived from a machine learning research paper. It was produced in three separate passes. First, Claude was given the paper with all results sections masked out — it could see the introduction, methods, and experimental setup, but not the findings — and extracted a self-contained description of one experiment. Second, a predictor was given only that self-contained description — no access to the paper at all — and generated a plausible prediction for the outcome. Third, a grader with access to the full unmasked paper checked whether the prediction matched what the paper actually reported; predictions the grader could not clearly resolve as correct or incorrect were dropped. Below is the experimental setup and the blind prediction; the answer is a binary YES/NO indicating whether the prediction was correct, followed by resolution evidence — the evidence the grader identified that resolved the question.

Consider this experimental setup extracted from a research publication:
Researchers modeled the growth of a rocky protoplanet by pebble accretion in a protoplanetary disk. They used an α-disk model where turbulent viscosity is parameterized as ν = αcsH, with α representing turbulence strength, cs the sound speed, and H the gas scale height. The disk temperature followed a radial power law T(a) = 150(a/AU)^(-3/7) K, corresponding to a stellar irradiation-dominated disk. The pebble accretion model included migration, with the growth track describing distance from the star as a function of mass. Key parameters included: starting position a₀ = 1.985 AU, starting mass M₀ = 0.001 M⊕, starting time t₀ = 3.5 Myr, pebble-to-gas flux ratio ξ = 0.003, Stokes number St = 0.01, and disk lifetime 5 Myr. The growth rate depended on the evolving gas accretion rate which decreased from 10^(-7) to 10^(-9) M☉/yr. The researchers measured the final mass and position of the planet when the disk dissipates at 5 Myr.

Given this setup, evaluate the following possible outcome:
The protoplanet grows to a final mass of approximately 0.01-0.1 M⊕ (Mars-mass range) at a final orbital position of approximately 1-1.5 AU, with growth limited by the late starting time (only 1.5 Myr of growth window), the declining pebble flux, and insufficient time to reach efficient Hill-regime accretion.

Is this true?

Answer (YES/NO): NO